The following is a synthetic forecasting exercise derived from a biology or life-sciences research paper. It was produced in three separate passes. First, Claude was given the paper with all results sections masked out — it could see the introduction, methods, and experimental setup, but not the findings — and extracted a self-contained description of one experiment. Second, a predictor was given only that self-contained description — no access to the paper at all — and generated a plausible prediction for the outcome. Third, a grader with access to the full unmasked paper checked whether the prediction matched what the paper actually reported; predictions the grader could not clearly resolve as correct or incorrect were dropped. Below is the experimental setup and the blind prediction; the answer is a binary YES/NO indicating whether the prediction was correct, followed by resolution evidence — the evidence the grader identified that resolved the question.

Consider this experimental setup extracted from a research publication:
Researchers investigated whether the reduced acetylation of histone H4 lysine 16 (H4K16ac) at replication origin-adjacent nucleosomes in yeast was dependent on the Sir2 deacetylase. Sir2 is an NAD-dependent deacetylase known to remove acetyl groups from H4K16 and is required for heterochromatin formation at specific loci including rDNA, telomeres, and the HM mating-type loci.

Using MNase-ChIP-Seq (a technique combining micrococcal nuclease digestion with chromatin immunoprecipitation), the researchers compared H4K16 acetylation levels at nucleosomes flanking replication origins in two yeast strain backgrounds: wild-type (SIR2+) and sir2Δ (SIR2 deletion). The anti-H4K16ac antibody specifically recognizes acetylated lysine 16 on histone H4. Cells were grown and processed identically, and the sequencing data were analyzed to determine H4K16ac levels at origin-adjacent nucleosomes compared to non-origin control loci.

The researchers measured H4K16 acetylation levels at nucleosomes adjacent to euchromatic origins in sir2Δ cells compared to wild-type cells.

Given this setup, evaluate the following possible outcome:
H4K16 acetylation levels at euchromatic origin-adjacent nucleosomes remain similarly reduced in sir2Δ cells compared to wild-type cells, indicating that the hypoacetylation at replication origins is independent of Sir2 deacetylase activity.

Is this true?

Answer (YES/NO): NO